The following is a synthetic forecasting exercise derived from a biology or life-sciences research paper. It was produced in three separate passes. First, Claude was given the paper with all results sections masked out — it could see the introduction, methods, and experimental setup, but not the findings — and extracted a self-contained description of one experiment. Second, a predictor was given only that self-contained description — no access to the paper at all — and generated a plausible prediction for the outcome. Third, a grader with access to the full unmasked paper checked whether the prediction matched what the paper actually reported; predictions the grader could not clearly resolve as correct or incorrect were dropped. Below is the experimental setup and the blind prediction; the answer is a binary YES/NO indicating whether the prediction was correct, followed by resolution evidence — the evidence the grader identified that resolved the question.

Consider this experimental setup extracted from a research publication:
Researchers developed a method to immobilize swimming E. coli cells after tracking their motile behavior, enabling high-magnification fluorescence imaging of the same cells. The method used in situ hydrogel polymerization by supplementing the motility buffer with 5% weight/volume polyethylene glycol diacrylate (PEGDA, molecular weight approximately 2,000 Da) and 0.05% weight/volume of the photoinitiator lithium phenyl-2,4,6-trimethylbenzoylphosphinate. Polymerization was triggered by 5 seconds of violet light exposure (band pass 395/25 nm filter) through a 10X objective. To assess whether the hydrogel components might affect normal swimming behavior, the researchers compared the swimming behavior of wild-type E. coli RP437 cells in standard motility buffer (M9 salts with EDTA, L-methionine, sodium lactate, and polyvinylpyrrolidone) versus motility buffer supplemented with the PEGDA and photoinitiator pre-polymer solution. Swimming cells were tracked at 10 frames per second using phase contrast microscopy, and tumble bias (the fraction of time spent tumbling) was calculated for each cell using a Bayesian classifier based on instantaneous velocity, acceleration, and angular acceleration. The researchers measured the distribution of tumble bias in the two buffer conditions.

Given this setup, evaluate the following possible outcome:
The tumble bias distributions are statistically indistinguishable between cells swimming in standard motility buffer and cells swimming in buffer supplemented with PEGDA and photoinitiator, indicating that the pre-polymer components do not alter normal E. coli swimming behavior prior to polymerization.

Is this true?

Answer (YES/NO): NO